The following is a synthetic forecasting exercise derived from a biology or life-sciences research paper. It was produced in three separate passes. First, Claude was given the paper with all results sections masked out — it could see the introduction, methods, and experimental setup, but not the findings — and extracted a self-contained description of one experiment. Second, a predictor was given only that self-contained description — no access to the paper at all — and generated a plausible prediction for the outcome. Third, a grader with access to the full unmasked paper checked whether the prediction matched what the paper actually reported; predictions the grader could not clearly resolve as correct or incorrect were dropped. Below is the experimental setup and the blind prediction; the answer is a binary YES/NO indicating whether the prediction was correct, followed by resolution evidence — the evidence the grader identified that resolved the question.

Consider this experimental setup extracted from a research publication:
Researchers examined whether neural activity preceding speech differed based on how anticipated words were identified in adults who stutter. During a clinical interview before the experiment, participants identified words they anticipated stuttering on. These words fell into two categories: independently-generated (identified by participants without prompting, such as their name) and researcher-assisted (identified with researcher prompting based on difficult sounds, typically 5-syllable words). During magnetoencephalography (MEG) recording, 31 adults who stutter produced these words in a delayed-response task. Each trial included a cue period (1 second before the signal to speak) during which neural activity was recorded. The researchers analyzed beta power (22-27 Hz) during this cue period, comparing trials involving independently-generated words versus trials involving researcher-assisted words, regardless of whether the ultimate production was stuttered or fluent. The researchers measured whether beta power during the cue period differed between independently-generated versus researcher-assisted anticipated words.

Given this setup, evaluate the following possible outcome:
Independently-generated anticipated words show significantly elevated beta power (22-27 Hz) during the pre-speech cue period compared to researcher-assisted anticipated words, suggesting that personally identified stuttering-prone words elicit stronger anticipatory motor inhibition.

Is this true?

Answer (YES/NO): YES